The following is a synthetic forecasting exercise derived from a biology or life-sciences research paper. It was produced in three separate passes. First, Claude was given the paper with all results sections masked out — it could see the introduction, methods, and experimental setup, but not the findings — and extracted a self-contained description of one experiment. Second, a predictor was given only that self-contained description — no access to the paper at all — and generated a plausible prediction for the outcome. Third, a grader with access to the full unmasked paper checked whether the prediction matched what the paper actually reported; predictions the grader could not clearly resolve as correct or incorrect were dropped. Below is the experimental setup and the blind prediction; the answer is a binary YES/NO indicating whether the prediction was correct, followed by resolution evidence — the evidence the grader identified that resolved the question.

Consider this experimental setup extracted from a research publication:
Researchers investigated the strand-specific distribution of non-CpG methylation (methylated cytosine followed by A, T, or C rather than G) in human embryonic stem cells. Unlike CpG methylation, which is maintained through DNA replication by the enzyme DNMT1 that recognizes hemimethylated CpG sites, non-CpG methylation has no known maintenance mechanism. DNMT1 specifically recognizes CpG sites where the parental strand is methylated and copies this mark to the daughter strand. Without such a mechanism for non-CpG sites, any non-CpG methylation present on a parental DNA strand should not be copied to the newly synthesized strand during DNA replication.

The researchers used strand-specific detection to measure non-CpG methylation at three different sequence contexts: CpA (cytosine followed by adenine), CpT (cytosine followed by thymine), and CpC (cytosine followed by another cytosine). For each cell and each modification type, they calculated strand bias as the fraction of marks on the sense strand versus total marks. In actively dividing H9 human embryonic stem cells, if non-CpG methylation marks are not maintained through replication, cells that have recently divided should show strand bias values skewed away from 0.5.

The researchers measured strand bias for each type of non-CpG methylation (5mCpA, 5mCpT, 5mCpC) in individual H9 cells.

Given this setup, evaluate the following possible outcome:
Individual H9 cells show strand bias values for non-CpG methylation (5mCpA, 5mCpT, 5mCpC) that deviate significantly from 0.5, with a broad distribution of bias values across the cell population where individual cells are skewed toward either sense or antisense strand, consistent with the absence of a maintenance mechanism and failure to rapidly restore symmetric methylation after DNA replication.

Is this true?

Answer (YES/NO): YES